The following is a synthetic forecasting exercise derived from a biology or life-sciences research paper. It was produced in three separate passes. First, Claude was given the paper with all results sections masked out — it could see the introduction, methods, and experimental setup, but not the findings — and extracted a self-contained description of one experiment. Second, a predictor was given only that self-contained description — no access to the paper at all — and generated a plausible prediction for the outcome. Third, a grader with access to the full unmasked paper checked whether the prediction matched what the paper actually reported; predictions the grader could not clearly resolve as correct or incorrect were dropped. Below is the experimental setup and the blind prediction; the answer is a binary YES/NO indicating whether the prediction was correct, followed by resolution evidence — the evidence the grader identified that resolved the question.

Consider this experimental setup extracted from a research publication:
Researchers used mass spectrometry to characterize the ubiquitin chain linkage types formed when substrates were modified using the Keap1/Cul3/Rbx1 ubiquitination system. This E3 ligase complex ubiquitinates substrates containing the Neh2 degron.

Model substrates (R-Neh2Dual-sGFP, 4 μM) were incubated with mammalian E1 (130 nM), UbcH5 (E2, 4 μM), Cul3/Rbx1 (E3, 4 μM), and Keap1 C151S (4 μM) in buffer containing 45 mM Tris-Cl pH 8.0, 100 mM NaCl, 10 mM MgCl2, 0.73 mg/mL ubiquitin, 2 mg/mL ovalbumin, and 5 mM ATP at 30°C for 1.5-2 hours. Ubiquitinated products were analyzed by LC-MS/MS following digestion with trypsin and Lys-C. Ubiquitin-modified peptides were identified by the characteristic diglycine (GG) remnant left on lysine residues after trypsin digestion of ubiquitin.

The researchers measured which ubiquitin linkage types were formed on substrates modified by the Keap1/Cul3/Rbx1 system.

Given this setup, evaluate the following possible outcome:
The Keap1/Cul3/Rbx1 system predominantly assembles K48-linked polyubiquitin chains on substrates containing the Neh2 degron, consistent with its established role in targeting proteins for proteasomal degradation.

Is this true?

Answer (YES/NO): NO